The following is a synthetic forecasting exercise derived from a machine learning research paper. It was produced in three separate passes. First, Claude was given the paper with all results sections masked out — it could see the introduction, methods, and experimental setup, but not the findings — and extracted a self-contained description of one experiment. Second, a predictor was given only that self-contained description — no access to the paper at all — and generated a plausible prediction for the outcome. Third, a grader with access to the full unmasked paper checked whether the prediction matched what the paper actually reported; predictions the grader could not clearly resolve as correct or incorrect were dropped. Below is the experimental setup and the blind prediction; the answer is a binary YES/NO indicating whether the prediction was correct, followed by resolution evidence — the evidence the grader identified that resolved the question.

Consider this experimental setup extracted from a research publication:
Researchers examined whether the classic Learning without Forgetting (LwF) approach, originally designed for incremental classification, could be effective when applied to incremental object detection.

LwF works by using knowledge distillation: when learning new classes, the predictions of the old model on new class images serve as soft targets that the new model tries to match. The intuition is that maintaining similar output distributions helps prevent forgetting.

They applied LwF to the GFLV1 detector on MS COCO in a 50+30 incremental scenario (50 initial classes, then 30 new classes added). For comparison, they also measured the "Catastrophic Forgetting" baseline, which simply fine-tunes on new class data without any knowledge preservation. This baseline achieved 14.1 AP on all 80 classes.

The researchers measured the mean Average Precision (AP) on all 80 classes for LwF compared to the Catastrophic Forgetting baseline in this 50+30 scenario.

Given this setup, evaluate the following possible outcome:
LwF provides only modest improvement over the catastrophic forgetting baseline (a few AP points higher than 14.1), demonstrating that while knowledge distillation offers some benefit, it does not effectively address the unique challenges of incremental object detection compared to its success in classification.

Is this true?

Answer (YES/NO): NO